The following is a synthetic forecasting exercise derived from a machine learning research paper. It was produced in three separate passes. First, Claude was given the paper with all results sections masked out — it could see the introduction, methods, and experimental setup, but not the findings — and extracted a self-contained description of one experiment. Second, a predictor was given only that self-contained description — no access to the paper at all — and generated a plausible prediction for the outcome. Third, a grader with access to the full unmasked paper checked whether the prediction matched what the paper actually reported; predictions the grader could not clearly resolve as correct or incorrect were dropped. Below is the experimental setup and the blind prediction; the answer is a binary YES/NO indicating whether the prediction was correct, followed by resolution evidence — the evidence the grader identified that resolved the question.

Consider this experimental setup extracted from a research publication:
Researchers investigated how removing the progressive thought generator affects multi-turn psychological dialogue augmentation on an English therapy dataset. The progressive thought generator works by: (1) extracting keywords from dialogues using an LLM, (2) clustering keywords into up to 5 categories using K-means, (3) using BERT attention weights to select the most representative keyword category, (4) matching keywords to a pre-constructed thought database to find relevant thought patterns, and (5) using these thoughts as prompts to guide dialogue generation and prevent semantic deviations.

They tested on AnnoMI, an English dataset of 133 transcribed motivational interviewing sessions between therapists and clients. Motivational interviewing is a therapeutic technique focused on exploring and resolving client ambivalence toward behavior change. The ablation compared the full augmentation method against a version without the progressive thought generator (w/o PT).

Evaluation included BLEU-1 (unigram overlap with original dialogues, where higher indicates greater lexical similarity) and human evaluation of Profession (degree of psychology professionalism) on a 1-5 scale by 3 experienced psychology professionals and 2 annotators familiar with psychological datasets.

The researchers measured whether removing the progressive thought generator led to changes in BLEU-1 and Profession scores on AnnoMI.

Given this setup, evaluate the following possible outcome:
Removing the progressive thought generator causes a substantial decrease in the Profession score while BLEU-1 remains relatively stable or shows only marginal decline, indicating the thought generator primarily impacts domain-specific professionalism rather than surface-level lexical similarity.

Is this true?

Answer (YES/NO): NO